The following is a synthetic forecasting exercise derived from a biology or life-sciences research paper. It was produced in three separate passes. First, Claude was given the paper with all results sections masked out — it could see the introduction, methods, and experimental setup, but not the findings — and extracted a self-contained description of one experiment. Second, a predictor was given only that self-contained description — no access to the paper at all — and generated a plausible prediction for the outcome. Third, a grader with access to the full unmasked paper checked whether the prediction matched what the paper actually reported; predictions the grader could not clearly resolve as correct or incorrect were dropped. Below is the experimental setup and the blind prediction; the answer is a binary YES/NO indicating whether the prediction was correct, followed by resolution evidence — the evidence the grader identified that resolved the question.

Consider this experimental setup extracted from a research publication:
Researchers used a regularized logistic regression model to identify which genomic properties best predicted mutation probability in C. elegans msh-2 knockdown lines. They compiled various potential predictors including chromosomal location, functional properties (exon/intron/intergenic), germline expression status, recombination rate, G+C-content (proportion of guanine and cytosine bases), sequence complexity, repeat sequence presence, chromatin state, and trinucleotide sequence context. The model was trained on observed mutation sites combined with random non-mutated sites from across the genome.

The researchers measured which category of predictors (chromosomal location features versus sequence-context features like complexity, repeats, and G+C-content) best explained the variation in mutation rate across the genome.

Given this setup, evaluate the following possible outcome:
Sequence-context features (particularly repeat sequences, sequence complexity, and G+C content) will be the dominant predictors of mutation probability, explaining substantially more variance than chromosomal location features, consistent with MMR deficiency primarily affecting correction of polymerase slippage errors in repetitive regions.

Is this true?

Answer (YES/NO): YES